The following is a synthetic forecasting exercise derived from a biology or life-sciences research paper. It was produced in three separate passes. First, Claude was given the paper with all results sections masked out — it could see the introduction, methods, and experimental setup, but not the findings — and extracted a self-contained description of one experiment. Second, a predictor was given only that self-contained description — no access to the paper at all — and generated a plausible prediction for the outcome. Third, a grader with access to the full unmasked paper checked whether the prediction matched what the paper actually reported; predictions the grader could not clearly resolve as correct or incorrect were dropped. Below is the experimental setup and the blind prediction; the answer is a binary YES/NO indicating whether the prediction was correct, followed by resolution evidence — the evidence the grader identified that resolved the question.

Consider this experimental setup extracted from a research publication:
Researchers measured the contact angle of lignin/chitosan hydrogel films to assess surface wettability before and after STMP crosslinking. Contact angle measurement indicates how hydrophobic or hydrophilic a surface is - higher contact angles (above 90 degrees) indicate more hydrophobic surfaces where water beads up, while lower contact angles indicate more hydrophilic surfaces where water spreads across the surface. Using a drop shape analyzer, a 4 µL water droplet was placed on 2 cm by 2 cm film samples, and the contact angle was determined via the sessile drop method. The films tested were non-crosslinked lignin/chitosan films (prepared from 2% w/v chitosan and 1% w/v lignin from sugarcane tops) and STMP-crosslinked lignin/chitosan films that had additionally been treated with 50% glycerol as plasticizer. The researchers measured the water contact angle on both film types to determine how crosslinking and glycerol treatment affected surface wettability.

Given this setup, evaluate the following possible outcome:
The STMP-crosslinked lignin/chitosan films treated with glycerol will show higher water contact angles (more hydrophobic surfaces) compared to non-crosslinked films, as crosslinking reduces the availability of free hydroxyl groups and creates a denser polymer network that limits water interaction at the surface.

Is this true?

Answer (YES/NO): NO